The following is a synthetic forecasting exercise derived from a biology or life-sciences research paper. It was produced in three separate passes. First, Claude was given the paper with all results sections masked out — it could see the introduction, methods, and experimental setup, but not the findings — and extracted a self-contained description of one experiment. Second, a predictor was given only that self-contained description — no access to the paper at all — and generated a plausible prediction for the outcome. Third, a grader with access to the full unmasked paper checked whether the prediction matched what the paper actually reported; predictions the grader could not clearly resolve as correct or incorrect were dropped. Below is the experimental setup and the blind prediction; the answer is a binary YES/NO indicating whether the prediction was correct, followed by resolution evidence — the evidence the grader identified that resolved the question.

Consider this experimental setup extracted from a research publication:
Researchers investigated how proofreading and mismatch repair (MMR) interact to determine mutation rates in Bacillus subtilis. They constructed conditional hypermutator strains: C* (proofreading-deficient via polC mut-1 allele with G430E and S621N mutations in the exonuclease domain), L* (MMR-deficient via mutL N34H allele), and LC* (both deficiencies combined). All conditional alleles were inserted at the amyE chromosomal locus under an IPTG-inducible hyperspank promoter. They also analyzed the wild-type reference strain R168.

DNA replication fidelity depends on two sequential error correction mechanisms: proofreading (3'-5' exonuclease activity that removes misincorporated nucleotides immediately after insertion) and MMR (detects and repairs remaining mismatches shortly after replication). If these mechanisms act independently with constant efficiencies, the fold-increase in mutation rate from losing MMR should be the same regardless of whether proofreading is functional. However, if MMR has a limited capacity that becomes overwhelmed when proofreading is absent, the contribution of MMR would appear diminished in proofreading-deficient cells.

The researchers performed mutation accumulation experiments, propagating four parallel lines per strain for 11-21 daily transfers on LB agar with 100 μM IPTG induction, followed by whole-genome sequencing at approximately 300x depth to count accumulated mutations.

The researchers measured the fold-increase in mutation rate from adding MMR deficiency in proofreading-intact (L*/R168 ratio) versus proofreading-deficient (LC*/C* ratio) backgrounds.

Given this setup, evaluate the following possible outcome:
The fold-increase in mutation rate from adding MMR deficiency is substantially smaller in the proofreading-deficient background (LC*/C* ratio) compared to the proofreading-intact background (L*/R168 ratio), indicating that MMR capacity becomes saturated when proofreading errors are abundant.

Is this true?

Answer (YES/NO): YES